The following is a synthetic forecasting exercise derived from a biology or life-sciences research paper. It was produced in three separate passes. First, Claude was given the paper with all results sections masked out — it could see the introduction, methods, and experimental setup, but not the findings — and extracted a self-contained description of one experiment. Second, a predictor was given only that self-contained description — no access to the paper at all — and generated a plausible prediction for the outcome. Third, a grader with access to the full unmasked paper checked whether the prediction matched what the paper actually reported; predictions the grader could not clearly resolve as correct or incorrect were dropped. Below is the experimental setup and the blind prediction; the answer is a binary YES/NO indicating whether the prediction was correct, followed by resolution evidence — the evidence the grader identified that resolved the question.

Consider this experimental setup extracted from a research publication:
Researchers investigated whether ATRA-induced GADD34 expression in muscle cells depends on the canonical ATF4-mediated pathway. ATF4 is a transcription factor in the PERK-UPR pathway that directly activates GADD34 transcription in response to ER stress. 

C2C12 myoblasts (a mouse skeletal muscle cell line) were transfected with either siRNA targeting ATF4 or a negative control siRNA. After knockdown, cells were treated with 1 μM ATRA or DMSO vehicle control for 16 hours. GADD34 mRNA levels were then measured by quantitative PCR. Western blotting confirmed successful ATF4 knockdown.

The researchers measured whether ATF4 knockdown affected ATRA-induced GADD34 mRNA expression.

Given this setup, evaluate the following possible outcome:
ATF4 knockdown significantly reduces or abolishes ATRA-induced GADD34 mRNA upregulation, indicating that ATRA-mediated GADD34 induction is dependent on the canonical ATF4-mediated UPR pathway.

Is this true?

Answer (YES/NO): NO